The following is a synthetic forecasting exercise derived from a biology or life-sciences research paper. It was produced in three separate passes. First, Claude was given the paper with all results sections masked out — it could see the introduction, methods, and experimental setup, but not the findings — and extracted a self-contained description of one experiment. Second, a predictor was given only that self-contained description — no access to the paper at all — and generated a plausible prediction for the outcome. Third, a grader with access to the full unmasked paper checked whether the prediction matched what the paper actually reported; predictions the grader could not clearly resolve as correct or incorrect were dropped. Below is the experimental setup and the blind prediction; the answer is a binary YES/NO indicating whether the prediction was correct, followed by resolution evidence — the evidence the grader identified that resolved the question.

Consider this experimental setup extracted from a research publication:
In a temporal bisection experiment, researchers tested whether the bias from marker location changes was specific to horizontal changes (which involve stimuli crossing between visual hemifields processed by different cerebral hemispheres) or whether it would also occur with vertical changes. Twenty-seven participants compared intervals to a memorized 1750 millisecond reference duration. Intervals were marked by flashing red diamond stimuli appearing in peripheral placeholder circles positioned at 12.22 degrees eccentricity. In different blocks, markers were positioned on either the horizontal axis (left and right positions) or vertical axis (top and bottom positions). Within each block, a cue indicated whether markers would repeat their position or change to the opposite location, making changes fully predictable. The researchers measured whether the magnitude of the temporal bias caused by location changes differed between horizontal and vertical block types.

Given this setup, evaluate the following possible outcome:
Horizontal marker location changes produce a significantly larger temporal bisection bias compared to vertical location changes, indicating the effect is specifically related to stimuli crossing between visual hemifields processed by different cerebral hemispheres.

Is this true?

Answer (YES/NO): NO